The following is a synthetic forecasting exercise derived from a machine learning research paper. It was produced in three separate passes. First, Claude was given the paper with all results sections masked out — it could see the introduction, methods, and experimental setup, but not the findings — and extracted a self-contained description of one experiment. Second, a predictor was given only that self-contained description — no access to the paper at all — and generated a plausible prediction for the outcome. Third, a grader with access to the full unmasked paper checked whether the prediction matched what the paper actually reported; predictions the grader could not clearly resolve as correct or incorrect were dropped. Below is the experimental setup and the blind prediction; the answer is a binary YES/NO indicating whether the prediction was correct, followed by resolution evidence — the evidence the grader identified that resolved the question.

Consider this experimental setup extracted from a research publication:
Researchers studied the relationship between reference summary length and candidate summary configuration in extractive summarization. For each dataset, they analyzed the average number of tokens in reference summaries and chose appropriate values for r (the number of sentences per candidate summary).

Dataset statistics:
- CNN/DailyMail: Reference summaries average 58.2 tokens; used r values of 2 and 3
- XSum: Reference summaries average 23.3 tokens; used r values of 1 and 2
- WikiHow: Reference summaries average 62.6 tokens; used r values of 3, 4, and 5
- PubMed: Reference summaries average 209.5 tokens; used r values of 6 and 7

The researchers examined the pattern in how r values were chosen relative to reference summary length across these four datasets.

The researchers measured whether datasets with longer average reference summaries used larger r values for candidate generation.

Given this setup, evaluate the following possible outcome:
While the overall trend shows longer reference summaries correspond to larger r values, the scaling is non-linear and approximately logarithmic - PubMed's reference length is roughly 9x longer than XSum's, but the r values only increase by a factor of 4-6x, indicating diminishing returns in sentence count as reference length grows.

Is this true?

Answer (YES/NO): NO